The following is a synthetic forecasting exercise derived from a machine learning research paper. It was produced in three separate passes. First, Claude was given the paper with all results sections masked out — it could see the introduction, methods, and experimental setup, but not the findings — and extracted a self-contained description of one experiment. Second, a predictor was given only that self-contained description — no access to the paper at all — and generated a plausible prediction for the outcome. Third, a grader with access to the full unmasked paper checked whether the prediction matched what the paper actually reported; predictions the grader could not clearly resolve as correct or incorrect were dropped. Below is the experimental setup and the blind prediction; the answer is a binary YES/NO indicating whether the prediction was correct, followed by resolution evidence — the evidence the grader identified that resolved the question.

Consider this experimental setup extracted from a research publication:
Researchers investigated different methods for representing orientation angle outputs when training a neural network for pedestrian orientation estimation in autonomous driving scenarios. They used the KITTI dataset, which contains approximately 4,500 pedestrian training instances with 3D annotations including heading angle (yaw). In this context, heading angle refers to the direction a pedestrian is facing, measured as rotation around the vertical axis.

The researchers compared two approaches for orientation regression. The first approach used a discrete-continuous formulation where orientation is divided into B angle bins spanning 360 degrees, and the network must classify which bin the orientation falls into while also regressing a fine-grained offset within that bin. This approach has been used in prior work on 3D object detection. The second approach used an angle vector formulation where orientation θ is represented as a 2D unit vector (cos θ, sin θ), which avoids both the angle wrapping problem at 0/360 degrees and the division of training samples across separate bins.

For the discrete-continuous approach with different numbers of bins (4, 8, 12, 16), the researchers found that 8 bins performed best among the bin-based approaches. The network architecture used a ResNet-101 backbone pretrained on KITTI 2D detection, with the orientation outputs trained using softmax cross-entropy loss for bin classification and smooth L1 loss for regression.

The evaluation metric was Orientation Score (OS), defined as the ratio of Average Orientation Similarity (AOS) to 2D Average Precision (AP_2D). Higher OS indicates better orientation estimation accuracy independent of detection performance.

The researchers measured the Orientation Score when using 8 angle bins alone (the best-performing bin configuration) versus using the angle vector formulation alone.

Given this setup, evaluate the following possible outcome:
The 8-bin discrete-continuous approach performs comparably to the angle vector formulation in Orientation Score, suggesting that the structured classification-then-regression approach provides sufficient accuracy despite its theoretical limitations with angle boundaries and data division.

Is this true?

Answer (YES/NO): NO